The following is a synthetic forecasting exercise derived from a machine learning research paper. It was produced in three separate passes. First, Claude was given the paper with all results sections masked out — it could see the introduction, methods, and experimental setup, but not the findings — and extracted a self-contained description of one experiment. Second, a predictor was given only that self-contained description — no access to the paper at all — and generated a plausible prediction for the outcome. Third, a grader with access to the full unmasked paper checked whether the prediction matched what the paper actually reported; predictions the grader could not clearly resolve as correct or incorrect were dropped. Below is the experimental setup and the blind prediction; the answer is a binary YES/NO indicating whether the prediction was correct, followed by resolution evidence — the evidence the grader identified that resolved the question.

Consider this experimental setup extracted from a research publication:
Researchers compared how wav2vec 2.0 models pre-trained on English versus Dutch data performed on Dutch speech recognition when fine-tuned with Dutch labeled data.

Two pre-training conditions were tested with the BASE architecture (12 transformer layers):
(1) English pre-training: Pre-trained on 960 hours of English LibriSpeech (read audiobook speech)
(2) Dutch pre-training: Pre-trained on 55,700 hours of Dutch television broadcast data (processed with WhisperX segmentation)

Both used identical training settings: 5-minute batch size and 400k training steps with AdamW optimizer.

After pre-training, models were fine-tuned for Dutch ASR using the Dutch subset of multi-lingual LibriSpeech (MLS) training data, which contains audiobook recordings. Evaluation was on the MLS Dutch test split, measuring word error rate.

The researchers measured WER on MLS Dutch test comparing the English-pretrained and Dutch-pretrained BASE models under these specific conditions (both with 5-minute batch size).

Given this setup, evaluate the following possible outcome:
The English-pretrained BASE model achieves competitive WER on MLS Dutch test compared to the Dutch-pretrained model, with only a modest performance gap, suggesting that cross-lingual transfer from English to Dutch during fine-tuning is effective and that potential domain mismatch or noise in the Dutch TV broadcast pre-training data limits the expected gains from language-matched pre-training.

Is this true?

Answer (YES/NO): NO